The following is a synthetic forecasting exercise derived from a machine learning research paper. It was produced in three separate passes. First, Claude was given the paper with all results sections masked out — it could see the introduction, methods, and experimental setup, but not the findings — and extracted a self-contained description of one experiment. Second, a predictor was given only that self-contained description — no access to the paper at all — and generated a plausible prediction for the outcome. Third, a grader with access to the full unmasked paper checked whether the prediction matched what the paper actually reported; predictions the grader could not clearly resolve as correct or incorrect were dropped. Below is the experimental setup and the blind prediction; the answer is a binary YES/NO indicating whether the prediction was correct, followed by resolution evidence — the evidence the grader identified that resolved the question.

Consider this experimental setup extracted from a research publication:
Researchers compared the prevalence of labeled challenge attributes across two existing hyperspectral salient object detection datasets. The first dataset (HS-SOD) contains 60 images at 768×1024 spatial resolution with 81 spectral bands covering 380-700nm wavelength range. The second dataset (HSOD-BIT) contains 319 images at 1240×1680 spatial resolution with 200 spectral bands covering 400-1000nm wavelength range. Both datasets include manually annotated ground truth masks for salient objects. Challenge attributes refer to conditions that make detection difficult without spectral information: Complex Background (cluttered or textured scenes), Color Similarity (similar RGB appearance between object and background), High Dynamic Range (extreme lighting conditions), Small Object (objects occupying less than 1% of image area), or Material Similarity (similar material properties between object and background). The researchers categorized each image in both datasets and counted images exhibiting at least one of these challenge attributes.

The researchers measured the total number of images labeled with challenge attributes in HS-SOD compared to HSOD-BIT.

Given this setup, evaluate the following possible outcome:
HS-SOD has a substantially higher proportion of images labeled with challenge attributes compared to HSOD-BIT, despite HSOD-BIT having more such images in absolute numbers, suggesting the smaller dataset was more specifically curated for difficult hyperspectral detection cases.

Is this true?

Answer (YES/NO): NO